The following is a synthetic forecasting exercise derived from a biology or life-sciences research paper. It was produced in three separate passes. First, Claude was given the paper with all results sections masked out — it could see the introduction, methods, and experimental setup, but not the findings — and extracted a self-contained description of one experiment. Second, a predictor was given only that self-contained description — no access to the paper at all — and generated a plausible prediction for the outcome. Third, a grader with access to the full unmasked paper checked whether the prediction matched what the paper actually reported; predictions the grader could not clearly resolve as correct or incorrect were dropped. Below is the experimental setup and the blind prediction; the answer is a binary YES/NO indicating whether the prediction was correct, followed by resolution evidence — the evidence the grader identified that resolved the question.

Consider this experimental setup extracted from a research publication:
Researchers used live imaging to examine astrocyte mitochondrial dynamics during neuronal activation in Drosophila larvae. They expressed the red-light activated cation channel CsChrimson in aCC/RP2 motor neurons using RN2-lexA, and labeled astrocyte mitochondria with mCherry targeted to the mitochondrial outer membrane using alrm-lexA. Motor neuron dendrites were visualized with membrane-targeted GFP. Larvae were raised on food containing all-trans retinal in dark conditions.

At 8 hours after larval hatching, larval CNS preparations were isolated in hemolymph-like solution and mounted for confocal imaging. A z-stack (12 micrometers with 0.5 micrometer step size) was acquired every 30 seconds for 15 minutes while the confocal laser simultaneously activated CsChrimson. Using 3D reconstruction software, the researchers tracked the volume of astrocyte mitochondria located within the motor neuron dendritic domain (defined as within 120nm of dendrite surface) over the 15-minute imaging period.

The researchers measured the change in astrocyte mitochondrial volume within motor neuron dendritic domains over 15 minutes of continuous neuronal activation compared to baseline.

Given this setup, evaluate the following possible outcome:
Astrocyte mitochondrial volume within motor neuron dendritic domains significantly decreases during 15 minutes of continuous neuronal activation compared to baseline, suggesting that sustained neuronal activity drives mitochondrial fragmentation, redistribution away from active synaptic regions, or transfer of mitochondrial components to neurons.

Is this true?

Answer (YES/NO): NO